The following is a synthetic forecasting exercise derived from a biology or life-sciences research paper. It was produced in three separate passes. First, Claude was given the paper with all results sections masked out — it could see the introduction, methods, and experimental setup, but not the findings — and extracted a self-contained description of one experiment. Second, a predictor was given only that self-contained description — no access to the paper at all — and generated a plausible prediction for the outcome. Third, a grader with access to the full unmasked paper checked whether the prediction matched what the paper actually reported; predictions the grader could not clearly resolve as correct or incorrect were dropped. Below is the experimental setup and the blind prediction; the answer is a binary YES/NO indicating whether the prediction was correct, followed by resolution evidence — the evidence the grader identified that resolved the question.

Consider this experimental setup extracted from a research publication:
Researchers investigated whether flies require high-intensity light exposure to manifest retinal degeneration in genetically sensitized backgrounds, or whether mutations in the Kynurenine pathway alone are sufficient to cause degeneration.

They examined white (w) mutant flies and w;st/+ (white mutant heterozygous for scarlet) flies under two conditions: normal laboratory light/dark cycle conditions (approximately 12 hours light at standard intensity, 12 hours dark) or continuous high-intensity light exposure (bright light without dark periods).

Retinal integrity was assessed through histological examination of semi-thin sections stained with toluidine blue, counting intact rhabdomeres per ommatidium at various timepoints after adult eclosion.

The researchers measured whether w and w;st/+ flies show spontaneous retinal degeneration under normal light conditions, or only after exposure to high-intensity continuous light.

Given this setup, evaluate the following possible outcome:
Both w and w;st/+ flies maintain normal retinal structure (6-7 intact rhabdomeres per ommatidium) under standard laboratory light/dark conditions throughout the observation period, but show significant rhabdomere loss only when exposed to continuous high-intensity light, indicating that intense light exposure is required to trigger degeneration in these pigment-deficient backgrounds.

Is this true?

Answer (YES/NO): YES